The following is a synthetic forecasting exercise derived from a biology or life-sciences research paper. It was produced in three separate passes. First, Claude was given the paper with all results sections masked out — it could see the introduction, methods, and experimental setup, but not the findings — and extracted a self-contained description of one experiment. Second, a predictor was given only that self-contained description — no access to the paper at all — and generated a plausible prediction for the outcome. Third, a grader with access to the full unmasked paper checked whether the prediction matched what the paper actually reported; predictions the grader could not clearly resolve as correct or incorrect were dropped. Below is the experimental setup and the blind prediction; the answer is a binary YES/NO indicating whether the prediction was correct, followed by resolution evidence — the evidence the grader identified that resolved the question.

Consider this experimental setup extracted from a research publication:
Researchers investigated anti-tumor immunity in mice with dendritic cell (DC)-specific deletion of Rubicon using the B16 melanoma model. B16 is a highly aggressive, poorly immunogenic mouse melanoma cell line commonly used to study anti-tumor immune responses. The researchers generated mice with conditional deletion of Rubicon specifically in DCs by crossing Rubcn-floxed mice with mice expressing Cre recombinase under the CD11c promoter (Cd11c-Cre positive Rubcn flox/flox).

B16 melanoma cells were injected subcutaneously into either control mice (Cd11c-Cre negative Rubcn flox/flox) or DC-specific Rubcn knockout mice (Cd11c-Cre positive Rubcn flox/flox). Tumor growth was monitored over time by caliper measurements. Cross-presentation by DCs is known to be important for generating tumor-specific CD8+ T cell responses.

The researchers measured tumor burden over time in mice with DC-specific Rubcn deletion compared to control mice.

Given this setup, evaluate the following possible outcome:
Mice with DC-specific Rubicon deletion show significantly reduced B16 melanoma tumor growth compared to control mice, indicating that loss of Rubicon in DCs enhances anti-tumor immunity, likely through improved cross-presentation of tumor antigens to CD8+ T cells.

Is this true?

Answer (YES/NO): YES